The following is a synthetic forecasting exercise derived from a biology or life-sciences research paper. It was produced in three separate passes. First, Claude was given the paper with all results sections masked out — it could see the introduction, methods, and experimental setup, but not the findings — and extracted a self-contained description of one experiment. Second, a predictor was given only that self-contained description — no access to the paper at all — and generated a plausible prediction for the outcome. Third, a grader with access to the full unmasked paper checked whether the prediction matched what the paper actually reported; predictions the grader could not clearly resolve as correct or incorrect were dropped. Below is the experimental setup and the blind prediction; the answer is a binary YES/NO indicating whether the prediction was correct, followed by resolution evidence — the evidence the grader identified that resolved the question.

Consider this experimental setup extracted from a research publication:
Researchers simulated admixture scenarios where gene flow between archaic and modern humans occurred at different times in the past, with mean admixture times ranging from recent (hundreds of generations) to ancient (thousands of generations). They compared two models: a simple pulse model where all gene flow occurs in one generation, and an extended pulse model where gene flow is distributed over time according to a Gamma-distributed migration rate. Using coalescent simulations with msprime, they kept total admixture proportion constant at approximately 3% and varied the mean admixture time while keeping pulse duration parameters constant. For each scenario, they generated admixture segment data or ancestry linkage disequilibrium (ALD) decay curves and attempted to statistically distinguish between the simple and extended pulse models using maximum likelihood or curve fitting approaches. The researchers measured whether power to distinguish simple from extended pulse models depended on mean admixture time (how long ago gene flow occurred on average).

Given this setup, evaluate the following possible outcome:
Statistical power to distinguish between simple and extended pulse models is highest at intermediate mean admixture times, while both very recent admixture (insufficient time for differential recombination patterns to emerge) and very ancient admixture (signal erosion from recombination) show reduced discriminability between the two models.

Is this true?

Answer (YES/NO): NO